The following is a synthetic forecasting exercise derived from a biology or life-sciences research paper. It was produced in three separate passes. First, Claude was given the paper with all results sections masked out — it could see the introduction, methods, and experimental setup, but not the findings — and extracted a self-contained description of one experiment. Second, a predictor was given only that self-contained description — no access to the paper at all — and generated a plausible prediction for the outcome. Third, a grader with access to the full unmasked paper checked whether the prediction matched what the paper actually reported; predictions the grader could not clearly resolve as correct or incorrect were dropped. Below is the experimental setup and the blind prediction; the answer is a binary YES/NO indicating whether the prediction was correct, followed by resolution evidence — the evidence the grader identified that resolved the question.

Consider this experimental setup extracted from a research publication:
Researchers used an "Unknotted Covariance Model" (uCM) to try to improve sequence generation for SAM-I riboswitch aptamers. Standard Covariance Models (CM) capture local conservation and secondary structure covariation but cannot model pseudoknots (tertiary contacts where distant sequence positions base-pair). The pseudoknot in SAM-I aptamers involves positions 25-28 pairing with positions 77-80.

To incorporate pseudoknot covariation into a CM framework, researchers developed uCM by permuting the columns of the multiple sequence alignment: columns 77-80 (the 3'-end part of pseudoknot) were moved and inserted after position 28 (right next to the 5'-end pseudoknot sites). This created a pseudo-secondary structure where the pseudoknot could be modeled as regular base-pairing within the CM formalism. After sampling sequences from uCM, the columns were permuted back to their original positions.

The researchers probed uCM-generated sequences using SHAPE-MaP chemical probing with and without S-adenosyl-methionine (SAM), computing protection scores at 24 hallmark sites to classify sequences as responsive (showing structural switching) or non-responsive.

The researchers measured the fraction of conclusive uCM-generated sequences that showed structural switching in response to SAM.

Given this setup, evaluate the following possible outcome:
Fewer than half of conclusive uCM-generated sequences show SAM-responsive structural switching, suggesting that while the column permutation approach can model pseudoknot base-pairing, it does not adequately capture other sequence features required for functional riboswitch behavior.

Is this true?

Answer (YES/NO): YES